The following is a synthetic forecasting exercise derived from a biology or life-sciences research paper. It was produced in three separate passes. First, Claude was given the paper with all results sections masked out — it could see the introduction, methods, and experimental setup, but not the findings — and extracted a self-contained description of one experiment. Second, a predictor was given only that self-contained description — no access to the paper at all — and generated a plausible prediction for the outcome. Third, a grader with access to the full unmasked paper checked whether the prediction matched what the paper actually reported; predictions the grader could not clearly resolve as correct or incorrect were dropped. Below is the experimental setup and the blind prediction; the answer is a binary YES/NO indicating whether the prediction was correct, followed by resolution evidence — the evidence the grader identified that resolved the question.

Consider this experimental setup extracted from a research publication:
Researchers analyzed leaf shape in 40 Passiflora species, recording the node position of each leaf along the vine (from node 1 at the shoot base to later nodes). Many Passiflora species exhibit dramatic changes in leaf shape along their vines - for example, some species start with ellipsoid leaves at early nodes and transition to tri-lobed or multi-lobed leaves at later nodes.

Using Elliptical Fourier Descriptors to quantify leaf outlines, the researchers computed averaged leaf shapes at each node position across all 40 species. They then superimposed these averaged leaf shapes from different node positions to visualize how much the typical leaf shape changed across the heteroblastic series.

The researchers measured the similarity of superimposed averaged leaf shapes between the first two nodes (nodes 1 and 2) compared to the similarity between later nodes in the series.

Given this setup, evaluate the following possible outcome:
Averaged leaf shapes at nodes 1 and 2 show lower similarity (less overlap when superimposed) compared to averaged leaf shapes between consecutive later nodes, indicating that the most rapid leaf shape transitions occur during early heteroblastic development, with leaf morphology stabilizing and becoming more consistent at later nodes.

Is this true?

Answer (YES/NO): YES